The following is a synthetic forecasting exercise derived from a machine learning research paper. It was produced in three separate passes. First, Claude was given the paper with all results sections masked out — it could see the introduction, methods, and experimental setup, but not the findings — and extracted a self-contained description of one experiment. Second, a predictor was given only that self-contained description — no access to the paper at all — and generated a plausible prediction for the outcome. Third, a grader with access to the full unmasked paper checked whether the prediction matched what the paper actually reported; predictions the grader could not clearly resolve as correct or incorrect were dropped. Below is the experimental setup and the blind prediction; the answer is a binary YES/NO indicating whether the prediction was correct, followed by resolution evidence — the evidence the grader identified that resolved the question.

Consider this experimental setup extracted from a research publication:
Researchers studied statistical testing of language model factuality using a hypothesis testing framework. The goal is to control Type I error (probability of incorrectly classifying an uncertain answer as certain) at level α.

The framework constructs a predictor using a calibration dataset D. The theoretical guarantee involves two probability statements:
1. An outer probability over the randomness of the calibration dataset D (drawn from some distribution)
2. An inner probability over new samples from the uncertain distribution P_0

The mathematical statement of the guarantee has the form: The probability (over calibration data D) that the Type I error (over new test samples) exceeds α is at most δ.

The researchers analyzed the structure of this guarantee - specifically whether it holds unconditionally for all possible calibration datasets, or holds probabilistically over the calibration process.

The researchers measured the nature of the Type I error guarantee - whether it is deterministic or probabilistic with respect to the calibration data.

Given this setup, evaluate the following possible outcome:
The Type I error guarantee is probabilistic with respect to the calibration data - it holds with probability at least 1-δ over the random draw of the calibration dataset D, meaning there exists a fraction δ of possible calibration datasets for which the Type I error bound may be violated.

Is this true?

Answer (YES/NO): YES